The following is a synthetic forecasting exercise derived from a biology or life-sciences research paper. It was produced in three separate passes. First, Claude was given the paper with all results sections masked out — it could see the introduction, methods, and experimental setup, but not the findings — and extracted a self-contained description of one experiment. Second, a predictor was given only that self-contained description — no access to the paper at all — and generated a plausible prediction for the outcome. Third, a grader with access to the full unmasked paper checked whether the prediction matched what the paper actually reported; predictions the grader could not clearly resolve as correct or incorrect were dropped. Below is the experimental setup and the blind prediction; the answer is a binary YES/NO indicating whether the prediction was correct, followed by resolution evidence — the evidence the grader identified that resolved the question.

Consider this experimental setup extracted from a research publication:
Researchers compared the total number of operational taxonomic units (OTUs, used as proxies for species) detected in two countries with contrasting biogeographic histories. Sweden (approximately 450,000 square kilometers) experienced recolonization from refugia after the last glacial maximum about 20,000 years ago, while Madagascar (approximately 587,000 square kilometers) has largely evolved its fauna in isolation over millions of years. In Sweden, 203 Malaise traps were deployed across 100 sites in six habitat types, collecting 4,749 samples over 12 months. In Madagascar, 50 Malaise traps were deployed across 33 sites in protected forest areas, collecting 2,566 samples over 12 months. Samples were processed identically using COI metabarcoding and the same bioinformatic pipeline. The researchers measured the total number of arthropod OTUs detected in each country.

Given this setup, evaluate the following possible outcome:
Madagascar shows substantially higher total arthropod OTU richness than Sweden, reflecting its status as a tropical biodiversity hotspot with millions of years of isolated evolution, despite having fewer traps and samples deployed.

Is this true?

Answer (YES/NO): YES